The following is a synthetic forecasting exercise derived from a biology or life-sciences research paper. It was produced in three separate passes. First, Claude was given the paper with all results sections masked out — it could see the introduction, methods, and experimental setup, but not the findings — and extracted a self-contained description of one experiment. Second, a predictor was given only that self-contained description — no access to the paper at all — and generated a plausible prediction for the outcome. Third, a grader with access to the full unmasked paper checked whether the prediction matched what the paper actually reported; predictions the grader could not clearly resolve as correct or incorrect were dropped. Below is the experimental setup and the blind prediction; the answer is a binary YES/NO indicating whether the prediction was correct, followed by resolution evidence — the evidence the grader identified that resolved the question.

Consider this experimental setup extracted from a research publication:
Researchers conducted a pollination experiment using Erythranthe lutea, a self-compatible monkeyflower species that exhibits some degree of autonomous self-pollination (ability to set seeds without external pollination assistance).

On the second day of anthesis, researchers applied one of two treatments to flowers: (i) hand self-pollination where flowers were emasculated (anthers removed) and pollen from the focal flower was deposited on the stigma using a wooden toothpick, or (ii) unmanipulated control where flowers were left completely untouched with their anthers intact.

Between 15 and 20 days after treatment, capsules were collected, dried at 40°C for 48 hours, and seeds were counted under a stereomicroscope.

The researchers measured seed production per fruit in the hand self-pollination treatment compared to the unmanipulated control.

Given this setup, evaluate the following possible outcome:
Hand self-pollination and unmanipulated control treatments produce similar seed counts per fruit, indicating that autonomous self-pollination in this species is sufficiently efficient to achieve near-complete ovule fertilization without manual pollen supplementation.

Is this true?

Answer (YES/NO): NO